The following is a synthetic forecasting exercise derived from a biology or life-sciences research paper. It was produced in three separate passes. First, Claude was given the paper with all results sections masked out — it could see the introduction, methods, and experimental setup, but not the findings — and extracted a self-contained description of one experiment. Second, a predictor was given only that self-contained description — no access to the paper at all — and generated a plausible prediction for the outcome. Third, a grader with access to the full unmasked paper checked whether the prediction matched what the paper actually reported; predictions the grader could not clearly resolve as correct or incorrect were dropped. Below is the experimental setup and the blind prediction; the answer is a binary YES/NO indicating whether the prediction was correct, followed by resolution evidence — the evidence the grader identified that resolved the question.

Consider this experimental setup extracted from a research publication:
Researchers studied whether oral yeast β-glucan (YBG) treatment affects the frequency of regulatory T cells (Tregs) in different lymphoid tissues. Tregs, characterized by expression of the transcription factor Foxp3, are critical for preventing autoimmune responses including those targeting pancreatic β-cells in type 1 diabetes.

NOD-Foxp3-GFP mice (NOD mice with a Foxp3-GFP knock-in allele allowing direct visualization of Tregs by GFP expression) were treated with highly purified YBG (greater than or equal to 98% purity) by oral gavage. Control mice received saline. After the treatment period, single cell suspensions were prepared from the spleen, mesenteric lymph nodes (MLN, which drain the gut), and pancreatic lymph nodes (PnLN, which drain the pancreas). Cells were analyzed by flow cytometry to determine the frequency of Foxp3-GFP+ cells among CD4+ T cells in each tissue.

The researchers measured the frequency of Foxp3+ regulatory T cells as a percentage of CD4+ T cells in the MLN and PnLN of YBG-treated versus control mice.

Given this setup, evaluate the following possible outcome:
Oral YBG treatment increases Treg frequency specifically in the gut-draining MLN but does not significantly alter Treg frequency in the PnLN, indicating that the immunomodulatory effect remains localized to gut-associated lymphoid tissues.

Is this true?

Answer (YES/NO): NO